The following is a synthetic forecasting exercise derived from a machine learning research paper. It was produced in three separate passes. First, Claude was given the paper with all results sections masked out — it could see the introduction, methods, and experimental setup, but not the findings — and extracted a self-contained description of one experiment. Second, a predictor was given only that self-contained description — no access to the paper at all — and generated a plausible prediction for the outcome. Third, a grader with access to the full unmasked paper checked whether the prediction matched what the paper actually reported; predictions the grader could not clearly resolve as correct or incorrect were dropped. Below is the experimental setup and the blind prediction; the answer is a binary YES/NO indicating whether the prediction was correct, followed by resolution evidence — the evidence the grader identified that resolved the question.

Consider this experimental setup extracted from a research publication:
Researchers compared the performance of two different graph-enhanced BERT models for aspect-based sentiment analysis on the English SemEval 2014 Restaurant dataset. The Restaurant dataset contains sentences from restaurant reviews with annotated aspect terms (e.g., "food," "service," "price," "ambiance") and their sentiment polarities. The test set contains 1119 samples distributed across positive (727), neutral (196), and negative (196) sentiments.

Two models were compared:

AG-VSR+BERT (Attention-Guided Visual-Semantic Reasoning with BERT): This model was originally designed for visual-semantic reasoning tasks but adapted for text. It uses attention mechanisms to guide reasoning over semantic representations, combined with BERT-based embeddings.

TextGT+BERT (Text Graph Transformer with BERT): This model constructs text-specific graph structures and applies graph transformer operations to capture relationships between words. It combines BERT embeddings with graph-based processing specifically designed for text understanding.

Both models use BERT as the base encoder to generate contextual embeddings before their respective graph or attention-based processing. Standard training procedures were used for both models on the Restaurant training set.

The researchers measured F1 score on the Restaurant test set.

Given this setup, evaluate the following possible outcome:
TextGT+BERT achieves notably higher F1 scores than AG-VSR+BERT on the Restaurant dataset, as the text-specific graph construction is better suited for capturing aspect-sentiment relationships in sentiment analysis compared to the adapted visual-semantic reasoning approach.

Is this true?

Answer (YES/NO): NO